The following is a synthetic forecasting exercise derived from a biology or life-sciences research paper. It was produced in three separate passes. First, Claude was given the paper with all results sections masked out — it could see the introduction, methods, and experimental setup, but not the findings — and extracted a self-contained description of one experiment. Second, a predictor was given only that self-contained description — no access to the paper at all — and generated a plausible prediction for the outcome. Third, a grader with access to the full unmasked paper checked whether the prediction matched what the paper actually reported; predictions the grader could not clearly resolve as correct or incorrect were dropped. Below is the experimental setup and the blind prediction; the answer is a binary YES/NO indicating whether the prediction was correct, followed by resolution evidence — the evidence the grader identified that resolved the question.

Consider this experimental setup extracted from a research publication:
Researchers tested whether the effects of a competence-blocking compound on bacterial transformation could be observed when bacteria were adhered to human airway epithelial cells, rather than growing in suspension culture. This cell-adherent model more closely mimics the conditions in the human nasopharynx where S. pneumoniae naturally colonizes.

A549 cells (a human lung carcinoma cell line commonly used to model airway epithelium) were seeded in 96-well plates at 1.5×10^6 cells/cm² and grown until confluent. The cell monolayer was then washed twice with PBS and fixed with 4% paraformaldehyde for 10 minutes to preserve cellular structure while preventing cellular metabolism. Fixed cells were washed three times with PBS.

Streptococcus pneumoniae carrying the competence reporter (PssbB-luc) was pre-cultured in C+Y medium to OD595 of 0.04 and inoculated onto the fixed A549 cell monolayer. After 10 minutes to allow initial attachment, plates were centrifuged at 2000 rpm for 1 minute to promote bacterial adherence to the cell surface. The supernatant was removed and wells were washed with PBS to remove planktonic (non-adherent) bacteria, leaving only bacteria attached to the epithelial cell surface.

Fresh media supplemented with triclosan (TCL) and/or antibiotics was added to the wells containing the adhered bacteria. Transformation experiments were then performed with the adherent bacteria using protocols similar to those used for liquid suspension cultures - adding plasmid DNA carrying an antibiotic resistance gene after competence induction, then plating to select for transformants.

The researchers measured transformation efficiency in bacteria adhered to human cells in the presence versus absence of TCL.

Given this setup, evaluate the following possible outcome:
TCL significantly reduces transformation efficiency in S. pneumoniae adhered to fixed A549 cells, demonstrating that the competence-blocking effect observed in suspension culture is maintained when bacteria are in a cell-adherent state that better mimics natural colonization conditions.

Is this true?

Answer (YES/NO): YES